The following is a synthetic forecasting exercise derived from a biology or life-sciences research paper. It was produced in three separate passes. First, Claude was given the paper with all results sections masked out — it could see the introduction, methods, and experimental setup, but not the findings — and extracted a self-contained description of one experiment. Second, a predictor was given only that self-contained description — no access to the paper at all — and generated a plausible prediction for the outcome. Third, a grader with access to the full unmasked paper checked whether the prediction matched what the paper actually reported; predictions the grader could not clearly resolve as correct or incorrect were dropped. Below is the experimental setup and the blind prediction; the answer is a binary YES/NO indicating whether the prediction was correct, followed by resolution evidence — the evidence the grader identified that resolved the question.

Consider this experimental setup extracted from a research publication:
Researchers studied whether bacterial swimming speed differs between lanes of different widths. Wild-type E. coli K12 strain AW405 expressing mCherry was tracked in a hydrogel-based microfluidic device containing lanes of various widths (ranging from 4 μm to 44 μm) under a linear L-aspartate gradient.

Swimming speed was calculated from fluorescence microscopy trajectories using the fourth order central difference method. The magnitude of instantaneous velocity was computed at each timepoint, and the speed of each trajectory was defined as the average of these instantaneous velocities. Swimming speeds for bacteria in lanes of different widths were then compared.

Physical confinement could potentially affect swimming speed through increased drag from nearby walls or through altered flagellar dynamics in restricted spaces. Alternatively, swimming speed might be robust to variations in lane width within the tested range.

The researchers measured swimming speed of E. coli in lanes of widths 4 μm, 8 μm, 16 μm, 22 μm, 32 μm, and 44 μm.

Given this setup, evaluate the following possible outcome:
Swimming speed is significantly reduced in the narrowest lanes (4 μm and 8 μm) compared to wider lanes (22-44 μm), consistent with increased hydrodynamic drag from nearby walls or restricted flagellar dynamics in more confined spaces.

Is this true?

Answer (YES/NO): NO